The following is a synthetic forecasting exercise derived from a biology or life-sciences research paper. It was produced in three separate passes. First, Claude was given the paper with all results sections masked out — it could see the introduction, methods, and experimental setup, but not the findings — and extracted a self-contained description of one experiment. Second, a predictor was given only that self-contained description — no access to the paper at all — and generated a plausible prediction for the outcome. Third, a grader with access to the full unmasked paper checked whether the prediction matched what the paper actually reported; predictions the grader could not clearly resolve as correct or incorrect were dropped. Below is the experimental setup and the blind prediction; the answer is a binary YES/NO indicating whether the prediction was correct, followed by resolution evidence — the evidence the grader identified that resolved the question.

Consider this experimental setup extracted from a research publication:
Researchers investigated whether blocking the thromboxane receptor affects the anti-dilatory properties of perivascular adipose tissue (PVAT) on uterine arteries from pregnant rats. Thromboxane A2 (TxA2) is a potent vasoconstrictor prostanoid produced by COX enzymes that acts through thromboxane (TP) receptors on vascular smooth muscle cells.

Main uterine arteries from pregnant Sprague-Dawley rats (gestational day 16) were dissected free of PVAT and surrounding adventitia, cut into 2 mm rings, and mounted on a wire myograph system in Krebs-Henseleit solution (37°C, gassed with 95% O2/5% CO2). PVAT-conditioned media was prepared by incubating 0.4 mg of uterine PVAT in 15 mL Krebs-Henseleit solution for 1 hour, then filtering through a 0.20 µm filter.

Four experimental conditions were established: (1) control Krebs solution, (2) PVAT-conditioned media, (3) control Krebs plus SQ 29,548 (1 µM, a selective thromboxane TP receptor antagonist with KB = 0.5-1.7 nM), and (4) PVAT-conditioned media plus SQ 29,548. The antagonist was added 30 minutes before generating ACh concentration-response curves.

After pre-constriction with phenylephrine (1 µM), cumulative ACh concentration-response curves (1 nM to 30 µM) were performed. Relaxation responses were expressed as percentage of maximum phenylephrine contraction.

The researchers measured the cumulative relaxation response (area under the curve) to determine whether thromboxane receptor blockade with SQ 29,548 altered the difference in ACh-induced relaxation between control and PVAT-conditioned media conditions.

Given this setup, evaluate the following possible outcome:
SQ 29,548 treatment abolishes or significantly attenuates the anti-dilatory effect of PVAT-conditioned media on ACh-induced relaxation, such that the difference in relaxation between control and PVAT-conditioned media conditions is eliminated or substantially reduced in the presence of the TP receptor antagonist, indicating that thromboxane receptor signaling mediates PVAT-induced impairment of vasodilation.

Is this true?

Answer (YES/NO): NO